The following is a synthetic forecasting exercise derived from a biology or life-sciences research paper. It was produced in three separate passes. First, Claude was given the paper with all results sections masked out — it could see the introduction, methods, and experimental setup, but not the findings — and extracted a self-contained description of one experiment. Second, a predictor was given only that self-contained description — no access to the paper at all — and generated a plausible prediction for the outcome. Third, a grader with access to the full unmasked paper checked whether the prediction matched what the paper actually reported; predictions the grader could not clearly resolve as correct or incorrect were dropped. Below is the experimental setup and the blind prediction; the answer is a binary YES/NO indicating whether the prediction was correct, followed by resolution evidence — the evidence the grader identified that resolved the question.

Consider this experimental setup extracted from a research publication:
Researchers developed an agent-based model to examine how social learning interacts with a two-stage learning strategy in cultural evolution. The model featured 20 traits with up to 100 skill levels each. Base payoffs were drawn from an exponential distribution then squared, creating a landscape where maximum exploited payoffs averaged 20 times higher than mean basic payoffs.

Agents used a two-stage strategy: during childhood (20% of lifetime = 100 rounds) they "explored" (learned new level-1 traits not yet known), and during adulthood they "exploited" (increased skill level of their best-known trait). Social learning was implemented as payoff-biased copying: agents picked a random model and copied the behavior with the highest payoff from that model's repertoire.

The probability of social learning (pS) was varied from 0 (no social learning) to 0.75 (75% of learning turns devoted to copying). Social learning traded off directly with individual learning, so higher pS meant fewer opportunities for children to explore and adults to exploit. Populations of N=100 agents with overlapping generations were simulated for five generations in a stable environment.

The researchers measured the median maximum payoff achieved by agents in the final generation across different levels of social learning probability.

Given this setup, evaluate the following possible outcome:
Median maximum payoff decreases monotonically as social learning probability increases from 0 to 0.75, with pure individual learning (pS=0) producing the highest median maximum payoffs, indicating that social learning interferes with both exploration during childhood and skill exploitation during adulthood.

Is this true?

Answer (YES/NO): NO